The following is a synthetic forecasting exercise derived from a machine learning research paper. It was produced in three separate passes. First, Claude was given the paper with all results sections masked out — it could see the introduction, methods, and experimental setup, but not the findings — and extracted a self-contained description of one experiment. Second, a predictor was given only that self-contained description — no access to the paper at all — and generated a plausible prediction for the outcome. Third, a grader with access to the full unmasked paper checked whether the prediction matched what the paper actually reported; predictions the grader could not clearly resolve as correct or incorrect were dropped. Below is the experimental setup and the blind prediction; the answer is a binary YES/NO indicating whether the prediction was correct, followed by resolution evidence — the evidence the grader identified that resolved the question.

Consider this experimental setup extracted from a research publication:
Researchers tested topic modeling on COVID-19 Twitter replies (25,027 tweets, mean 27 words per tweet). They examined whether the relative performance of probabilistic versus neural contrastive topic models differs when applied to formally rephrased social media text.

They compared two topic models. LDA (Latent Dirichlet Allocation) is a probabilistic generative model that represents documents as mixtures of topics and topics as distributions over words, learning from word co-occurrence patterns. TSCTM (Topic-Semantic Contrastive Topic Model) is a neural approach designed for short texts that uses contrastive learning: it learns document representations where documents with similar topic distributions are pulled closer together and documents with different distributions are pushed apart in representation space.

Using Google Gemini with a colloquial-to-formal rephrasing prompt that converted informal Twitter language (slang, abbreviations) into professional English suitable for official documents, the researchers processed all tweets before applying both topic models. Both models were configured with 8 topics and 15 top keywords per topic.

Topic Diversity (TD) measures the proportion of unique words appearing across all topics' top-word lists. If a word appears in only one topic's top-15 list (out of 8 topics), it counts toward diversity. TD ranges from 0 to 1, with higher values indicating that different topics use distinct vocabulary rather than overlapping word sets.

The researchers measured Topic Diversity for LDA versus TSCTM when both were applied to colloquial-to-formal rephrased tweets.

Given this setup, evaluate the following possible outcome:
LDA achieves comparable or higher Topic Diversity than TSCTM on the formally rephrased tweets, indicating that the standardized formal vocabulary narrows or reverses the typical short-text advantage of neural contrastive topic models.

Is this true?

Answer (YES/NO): NO